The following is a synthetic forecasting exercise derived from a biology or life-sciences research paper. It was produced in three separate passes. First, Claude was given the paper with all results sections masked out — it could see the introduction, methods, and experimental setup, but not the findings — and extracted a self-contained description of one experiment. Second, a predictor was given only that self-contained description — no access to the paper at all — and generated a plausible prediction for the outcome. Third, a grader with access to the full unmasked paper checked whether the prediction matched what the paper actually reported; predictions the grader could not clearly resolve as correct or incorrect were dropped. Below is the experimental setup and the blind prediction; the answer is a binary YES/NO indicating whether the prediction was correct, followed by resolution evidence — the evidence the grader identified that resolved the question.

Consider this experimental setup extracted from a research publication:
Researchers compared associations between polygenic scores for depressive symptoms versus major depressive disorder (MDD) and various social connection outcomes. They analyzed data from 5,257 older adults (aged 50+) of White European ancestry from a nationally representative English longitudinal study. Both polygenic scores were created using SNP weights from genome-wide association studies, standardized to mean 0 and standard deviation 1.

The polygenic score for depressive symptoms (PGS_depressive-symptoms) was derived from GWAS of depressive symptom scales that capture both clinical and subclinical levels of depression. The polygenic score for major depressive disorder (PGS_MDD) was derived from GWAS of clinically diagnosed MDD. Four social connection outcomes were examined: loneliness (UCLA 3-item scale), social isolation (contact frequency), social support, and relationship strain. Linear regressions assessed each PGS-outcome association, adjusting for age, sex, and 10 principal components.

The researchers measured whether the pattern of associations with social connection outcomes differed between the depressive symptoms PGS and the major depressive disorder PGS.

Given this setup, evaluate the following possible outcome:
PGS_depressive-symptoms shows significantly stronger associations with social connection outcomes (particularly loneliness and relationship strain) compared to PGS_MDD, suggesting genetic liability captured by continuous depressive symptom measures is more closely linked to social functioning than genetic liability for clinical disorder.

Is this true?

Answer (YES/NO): NO